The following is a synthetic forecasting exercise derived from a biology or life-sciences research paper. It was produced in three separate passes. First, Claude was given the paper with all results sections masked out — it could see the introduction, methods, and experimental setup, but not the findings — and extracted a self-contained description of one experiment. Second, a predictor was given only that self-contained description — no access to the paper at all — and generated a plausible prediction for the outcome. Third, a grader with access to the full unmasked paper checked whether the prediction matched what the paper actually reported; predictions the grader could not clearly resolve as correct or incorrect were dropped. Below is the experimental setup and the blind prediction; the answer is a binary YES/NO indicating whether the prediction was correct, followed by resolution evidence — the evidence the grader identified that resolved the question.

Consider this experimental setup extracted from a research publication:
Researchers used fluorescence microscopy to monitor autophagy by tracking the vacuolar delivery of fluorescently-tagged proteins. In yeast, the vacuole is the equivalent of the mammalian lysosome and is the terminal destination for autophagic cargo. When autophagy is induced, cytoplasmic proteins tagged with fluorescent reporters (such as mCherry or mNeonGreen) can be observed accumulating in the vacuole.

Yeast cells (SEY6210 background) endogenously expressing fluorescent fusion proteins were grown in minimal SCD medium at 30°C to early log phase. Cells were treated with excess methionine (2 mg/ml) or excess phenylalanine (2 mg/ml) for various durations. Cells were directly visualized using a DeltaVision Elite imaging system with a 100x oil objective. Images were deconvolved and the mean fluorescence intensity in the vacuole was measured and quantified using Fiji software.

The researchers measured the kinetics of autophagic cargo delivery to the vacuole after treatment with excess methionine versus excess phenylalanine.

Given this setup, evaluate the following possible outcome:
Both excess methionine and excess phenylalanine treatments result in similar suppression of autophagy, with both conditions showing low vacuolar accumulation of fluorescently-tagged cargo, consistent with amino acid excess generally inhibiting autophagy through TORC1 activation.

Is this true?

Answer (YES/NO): NO